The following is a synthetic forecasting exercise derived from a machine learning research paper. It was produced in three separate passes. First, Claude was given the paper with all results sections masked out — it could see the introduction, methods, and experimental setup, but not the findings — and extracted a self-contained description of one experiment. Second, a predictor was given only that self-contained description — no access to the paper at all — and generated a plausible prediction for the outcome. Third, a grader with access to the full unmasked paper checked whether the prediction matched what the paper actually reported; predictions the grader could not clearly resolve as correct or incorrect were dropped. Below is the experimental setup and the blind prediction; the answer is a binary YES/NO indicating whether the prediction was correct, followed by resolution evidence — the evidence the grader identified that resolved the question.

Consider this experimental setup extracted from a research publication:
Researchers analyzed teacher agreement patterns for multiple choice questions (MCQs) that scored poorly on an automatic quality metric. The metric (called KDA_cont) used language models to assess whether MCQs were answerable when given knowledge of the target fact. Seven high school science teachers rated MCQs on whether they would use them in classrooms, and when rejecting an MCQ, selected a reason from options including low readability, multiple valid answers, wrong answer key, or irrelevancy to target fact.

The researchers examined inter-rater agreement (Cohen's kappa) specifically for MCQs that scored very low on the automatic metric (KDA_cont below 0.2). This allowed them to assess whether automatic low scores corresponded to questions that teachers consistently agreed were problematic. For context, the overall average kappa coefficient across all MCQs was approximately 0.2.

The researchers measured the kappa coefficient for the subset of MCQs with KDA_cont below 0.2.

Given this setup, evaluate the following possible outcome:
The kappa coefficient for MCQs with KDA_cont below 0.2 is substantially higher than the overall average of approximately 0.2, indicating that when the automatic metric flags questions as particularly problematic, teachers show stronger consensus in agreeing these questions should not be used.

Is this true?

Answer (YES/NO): YES